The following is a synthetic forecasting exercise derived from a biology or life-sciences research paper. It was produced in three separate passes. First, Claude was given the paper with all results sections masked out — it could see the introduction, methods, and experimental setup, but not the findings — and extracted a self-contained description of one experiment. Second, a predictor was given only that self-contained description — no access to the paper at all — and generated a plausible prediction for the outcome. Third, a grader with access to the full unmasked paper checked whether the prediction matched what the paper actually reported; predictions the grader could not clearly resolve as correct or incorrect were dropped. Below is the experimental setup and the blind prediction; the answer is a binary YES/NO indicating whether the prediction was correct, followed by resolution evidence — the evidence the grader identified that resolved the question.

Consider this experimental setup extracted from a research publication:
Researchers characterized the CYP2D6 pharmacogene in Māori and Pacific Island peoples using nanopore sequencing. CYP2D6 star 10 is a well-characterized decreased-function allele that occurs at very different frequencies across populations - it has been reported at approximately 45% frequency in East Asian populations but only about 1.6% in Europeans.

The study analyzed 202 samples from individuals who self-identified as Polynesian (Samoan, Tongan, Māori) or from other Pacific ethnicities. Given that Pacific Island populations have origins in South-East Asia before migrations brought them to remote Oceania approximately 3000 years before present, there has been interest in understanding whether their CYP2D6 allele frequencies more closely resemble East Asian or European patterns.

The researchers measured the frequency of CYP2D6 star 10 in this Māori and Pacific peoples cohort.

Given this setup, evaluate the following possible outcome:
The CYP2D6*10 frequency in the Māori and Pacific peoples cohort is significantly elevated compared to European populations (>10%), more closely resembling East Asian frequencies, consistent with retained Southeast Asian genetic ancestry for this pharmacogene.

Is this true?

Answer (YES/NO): NO